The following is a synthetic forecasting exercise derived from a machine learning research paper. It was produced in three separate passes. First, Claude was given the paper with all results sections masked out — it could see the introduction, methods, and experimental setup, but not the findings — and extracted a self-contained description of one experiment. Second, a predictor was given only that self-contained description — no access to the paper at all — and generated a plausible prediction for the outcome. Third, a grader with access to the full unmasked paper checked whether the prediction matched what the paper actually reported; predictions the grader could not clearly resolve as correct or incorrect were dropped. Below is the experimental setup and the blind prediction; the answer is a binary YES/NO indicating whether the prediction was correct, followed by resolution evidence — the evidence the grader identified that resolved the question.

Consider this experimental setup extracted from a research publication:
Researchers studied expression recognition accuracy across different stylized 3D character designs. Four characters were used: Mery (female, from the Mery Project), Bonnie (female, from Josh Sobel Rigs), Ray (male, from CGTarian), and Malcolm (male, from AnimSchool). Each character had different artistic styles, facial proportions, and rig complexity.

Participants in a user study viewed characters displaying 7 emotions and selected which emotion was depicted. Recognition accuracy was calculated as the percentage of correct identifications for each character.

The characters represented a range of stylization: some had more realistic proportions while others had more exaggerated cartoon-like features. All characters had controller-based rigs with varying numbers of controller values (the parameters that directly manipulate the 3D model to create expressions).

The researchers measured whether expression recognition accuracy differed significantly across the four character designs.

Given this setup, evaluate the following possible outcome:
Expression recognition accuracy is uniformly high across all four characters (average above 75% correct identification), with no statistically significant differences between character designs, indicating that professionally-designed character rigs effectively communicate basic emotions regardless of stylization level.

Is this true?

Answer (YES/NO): NO